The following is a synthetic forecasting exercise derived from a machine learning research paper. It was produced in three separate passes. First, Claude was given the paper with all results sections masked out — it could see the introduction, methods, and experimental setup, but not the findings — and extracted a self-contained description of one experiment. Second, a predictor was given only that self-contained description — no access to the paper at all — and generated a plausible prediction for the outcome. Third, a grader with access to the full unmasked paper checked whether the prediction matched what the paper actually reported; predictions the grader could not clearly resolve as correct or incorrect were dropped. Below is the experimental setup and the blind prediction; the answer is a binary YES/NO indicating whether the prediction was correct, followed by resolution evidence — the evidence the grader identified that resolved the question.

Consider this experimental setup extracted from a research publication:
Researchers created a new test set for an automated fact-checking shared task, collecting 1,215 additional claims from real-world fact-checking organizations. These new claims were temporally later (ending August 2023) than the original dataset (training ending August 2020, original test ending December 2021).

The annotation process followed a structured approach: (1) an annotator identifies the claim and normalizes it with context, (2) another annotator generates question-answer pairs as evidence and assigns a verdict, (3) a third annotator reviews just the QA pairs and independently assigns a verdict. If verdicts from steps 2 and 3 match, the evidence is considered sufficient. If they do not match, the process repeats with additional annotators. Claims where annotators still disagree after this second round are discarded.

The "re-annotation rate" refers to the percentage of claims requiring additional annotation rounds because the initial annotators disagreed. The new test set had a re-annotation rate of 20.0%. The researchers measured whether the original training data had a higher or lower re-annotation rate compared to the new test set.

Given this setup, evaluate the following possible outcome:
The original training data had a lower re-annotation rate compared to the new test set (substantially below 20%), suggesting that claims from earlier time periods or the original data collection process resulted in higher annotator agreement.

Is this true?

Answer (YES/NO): NO